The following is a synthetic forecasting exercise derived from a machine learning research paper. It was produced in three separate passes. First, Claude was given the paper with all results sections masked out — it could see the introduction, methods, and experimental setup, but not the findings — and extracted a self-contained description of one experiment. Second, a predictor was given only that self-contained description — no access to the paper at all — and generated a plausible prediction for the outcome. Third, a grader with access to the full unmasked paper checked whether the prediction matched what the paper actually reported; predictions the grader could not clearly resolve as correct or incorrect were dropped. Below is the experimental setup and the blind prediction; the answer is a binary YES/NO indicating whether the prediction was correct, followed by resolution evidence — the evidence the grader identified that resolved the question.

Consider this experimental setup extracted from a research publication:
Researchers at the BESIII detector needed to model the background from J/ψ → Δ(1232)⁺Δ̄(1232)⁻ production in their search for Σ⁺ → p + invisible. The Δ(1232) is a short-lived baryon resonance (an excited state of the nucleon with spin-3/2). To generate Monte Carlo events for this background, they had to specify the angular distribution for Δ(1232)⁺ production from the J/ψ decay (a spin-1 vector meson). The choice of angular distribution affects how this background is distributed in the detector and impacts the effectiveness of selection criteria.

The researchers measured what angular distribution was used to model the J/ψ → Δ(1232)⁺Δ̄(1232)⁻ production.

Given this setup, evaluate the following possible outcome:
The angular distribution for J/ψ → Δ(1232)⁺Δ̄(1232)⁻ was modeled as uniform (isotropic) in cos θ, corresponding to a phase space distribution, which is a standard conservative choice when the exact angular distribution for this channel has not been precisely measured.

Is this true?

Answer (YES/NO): NO